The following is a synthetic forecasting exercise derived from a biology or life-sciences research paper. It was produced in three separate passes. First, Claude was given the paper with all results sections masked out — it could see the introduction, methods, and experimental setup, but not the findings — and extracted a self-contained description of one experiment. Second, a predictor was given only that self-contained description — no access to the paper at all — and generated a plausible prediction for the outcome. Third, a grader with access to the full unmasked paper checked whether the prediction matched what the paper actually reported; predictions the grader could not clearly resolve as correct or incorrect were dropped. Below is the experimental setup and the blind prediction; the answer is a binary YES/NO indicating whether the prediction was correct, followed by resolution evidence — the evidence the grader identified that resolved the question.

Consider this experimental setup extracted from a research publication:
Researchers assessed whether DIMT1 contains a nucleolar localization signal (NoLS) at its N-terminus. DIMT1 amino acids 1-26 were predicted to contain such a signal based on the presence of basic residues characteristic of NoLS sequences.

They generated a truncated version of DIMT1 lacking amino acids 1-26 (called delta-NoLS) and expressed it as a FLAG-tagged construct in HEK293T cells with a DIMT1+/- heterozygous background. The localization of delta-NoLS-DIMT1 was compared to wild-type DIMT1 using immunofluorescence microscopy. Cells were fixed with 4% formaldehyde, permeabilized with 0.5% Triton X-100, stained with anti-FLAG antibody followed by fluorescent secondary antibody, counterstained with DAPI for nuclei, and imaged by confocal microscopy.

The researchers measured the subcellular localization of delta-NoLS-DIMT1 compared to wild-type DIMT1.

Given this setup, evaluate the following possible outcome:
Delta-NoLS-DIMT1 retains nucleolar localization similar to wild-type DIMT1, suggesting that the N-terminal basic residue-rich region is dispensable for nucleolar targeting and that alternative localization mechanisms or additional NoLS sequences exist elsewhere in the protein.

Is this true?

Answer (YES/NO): YES